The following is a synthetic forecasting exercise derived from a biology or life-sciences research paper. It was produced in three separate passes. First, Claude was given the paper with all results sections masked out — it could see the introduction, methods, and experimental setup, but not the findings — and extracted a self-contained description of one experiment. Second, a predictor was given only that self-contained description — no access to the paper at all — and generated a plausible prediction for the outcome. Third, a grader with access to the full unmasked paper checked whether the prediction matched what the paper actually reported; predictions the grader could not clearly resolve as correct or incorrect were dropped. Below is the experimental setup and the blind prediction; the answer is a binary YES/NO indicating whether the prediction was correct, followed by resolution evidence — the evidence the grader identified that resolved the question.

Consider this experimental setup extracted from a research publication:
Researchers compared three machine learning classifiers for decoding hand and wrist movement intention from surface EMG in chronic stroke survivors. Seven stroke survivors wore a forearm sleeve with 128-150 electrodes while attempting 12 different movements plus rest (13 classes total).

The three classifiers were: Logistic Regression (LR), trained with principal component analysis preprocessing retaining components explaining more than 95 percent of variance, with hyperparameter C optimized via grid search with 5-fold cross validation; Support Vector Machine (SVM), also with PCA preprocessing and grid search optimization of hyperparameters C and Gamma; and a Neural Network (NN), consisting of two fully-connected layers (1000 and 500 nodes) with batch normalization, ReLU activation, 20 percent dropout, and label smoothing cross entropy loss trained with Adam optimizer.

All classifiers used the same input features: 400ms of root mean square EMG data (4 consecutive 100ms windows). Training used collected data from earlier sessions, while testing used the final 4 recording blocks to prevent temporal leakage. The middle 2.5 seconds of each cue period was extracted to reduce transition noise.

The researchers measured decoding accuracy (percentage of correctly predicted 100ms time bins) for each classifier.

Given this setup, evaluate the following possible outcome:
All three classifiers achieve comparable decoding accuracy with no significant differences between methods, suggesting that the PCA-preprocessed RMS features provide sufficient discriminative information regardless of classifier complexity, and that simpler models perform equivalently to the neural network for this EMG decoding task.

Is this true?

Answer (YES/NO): NO